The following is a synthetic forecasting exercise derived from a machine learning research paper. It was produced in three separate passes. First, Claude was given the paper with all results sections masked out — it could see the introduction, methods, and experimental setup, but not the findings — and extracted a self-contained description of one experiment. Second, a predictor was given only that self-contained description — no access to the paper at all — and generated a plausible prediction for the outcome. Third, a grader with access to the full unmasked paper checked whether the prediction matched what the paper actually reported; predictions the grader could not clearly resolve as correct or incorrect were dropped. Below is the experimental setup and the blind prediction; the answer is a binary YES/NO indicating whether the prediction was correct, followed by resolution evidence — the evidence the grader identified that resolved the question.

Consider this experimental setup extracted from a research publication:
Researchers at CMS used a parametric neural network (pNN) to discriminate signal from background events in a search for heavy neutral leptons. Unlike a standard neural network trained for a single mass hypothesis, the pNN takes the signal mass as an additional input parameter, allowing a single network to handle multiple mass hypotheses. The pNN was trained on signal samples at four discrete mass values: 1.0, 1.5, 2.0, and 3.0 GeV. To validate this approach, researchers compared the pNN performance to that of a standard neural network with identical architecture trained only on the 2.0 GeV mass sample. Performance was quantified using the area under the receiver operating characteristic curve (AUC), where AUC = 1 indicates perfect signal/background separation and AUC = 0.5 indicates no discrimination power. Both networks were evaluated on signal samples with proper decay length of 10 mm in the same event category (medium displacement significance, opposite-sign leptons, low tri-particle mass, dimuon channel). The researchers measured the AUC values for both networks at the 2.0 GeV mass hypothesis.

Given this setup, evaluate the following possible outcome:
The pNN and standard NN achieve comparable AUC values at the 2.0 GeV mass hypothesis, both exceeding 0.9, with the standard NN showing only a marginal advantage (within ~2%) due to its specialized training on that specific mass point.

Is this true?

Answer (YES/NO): NO